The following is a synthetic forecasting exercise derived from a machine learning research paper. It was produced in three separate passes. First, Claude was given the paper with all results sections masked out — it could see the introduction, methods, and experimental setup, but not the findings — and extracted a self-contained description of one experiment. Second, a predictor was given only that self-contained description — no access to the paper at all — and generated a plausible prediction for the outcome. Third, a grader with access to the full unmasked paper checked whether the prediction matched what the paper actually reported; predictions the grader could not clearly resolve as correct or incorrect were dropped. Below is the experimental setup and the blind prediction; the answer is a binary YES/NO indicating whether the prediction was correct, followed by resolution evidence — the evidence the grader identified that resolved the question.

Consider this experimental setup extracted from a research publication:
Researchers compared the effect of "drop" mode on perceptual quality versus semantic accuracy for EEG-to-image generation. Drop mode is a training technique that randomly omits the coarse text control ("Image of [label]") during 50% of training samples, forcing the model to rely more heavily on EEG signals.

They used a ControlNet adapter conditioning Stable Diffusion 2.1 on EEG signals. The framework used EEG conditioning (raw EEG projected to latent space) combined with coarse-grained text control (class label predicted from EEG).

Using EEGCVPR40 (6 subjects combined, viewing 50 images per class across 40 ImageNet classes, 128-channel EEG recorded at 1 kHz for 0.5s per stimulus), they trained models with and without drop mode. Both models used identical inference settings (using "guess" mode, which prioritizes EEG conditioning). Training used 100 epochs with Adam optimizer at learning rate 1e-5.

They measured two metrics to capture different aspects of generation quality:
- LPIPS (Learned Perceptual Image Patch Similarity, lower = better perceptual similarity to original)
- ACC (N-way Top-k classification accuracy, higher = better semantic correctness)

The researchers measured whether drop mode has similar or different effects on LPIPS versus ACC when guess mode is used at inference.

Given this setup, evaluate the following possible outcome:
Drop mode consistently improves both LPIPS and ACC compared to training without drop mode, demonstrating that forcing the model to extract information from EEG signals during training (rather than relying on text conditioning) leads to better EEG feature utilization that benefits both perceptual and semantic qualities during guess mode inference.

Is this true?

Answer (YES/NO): NO